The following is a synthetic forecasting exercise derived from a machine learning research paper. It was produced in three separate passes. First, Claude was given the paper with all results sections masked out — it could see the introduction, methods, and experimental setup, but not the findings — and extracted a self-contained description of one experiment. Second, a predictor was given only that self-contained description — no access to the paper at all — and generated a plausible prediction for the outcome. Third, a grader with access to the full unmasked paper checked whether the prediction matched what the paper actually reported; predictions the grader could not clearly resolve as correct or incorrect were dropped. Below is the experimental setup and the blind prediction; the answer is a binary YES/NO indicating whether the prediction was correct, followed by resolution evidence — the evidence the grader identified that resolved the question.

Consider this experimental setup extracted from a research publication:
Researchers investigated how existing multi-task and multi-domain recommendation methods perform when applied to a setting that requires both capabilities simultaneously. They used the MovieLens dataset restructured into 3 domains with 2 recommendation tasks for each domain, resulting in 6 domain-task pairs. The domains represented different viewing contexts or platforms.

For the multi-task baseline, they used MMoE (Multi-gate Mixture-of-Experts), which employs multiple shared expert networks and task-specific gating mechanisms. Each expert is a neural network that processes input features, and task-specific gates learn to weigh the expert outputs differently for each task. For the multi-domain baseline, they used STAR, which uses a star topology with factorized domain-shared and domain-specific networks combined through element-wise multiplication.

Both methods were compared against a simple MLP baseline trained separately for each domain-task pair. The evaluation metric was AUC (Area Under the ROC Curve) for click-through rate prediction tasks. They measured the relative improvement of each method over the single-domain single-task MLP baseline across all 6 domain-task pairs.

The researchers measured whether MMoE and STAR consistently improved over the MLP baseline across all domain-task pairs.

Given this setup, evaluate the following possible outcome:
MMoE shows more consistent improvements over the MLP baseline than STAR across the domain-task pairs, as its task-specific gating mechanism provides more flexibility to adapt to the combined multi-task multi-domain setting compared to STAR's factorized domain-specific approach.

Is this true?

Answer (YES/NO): NO